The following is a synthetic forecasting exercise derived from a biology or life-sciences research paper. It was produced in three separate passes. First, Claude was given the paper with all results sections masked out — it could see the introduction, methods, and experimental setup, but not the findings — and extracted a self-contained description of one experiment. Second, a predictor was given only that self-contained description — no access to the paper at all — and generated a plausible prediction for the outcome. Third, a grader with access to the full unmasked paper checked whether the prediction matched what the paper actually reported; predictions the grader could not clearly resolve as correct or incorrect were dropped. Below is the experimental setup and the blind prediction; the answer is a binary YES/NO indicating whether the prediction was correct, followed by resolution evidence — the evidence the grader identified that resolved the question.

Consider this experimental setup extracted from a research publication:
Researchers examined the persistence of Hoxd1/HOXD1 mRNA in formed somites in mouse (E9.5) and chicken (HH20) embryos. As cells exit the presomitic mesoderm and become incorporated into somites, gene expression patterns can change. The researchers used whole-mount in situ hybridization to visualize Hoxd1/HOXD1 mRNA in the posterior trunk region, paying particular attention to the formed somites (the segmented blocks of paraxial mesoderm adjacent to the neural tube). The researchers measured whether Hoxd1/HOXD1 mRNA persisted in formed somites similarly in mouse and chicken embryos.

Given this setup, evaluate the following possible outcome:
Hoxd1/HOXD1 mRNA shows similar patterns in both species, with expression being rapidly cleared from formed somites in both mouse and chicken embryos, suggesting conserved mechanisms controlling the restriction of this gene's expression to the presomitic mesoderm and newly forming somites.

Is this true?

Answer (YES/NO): NO